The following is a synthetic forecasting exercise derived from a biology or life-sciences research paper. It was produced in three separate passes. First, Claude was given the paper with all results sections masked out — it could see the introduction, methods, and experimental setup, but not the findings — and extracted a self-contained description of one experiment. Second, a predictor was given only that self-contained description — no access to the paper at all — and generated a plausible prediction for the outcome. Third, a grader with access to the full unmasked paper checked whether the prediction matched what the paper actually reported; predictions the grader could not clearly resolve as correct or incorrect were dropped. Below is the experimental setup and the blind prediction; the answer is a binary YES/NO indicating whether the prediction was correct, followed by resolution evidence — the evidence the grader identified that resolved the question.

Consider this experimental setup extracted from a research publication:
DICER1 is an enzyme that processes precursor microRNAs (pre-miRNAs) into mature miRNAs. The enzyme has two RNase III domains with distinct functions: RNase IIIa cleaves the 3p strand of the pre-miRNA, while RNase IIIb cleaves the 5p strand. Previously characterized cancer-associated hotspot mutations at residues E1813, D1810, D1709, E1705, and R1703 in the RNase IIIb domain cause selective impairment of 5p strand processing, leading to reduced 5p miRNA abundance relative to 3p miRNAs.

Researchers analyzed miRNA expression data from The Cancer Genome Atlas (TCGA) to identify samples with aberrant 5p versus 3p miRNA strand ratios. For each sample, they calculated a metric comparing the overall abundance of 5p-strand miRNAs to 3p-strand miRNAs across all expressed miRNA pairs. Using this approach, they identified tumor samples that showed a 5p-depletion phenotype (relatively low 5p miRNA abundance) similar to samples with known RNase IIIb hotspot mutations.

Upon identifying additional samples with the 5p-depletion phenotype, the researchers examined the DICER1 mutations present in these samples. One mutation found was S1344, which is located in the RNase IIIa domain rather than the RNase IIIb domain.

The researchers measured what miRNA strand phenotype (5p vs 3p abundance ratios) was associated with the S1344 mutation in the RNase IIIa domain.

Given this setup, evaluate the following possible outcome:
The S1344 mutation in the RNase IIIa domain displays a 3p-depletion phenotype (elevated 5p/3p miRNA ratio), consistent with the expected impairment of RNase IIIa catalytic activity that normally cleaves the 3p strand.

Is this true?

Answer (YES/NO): NO